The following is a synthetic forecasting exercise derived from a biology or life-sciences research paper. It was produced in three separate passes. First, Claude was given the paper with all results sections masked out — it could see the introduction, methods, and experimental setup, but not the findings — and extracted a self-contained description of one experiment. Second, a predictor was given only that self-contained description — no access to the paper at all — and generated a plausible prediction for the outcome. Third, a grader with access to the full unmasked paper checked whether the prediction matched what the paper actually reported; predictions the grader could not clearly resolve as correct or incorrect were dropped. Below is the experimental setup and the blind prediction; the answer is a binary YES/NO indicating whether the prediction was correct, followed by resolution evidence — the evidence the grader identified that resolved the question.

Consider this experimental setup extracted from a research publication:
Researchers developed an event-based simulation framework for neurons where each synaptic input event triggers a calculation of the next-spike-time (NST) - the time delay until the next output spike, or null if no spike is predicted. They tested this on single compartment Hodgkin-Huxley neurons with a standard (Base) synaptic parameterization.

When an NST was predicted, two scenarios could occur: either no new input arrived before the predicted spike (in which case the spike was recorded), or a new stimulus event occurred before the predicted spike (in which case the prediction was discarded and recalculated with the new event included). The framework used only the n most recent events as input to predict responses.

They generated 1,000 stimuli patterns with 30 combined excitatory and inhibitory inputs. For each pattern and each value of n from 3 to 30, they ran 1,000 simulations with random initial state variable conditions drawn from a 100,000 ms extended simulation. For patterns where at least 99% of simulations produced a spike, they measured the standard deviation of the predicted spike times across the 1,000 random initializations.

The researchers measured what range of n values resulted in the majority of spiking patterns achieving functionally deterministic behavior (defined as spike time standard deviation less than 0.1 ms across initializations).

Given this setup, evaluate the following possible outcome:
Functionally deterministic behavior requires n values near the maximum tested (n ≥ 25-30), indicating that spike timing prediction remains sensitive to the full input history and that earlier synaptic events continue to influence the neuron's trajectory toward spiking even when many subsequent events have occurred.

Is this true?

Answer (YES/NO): YES